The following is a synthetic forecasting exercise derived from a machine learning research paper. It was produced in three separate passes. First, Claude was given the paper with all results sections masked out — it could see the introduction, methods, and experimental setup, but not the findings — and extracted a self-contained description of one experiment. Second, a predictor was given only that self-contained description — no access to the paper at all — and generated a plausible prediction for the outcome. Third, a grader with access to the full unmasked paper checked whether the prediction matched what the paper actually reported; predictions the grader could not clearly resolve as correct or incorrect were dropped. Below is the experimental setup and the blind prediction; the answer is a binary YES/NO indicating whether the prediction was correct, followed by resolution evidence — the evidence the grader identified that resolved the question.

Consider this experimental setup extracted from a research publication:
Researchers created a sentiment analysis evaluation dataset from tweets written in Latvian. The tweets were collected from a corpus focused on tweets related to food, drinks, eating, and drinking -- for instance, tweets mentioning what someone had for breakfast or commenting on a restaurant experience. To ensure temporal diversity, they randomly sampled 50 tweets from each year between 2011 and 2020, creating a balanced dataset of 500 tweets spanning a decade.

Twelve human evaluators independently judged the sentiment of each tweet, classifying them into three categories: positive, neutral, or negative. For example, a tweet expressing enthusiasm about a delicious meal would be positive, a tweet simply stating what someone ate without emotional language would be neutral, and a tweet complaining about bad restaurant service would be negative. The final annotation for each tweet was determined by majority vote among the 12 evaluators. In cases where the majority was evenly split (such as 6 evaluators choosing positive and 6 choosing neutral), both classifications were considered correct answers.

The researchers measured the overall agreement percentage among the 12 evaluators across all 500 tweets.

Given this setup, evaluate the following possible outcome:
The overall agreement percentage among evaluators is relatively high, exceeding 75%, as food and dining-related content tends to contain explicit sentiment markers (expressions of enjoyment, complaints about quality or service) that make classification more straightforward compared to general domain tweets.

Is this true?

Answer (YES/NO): NO